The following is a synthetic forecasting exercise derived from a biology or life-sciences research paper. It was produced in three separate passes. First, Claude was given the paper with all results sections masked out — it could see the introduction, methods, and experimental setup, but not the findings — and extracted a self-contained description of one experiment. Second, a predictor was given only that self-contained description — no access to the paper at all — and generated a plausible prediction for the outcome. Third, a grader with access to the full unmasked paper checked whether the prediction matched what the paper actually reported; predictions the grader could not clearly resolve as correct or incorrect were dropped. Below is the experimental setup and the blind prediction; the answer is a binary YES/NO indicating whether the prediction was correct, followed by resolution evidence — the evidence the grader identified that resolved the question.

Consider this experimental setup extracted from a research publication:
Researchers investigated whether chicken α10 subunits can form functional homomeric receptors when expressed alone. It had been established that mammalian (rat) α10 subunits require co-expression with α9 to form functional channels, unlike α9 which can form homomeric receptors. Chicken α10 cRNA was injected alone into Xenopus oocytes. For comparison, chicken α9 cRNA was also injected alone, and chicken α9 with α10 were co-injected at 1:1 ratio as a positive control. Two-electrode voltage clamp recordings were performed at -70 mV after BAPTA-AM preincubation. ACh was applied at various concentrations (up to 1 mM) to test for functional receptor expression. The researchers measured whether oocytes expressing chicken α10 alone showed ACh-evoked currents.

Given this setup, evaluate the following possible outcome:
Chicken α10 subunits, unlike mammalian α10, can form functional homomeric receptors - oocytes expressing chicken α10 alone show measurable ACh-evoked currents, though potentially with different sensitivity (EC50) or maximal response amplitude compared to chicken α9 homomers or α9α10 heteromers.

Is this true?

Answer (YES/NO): YES